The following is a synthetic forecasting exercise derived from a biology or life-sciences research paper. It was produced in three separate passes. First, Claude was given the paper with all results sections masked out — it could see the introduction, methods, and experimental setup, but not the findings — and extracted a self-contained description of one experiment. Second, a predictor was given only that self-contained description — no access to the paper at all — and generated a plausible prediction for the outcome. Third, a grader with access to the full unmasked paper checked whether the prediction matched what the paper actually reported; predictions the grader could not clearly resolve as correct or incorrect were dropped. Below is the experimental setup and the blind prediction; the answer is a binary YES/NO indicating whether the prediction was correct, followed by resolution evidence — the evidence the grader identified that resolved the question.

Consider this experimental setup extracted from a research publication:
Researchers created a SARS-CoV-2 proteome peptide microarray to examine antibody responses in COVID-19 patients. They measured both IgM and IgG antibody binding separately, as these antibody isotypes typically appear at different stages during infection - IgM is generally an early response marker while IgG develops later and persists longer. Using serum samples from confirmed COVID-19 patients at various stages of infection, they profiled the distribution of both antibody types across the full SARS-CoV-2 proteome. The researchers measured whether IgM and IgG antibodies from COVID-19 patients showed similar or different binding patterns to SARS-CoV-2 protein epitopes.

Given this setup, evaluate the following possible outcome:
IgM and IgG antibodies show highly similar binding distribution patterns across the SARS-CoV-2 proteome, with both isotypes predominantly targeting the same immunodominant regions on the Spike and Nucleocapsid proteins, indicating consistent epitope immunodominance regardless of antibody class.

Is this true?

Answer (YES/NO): NO